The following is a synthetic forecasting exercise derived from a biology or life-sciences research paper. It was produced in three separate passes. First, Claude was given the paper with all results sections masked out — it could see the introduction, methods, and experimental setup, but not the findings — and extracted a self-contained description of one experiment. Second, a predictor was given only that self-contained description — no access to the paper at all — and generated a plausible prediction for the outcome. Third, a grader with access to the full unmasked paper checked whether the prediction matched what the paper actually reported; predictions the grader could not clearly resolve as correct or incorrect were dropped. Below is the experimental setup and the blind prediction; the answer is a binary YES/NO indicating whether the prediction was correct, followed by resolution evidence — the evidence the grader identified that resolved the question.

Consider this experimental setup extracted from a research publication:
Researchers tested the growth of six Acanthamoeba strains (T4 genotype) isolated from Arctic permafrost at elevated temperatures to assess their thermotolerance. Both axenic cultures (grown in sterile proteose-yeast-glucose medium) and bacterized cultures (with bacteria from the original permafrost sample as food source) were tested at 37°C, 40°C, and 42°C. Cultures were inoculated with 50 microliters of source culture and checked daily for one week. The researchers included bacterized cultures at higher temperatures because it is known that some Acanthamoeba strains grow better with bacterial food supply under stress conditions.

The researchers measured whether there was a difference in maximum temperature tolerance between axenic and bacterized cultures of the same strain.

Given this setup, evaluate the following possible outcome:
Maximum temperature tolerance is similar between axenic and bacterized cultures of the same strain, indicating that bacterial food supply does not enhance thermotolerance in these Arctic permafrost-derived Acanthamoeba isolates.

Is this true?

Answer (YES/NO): NO